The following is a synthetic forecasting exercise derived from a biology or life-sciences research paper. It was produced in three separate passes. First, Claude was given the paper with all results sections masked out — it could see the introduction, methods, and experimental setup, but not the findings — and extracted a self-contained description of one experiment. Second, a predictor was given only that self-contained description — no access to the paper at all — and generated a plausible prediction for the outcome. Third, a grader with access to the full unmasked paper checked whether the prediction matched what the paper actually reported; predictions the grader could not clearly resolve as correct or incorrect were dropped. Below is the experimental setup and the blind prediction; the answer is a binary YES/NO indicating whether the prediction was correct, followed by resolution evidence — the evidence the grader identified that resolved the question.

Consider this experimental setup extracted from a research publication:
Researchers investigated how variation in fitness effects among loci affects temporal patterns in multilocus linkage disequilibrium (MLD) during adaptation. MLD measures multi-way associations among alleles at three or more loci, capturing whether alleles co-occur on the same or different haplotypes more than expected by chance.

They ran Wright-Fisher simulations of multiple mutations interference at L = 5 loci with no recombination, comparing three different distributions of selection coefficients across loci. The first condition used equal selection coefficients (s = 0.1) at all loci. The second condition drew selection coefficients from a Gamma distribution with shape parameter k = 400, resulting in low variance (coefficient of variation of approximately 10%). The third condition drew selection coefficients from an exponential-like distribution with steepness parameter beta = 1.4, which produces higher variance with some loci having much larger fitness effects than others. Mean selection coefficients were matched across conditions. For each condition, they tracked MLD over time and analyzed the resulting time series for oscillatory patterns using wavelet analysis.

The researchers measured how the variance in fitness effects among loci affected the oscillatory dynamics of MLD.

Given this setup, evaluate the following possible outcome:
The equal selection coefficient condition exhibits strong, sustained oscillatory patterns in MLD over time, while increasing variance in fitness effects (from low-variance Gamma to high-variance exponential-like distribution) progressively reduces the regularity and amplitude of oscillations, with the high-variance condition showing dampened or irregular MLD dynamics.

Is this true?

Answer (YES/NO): YES